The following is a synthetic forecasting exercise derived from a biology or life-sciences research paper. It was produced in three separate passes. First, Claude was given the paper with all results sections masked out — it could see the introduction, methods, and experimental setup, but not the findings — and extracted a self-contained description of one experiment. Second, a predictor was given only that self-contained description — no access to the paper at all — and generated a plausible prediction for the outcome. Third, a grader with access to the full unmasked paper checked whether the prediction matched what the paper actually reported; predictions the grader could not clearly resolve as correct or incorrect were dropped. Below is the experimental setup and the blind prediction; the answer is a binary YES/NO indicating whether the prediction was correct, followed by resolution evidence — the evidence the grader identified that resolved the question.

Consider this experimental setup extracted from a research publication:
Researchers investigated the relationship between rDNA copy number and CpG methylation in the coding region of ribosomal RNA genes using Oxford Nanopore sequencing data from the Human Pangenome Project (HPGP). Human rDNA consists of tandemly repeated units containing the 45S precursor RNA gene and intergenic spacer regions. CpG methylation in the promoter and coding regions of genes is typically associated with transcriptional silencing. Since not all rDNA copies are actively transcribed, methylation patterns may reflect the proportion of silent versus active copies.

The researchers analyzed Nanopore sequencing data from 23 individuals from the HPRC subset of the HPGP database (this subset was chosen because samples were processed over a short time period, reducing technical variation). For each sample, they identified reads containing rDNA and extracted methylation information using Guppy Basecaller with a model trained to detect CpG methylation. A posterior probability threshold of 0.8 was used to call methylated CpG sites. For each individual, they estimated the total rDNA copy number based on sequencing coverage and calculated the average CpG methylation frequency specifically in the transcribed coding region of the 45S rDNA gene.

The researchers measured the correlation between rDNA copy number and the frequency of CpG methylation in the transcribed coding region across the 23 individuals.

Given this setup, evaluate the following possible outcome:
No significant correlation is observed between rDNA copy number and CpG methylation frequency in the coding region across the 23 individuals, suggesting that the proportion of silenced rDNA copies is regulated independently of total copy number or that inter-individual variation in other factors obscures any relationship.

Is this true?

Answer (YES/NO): NO